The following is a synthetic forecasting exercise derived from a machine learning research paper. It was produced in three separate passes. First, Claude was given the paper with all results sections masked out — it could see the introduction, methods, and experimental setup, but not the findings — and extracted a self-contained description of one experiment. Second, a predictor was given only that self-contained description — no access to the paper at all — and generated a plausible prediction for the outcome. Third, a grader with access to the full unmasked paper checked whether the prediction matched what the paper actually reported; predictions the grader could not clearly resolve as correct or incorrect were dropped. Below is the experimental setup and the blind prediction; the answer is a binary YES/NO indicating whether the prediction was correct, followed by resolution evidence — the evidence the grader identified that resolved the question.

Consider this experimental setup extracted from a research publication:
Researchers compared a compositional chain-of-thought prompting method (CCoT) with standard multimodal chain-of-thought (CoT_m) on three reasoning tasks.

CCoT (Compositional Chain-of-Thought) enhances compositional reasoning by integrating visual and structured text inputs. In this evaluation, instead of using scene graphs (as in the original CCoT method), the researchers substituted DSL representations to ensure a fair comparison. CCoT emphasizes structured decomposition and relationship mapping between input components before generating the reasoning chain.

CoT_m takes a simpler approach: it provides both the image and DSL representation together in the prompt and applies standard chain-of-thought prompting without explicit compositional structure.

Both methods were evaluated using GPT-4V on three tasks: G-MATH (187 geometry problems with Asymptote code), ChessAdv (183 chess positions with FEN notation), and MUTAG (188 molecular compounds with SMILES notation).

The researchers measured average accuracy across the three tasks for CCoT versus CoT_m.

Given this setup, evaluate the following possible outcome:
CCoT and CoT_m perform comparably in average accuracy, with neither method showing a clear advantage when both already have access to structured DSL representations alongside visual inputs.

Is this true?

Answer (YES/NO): NO